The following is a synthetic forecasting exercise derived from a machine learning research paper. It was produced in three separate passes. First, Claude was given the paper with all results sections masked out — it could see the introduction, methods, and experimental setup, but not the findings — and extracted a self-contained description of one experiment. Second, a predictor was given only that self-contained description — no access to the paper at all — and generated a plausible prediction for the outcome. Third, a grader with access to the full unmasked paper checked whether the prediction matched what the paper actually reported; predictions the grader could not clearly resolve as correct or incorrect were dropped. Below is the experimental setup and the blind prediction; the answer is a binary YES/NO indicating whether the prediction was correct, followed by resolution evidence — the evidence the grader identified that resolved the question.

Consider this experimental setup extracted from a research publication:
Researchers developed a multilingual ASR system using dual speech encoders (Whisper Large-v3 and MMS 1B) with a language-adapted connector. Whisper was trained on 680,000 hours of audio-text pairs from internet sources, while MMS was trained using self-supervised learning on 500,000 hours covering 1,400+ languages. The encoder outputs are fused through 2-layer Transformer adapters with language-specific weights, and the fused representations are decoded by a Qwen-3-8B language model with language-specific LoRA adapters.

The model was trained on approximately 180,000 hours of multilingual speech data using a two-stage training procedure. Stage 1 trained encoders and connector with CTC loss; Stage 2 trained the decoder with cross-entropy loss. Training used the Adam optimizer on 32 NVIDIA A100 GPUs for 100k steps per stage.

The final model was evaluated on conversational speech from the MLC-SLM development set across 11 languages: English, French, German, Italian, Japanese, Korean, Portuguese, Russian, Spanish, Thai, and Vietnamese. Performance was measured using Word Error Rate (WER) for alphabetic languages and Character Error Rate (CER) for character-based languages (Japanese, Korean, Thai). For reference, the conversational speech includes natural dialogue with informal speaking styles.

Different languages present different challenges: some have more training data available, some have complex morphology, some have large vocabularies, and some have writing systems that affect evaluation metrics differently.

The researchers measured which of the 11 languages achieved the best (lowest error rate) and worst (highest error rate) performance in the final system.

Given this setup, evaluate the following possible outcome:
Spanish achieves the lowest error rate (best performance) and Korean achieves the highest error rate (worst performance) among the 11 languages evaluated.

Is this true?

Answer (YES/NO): NO